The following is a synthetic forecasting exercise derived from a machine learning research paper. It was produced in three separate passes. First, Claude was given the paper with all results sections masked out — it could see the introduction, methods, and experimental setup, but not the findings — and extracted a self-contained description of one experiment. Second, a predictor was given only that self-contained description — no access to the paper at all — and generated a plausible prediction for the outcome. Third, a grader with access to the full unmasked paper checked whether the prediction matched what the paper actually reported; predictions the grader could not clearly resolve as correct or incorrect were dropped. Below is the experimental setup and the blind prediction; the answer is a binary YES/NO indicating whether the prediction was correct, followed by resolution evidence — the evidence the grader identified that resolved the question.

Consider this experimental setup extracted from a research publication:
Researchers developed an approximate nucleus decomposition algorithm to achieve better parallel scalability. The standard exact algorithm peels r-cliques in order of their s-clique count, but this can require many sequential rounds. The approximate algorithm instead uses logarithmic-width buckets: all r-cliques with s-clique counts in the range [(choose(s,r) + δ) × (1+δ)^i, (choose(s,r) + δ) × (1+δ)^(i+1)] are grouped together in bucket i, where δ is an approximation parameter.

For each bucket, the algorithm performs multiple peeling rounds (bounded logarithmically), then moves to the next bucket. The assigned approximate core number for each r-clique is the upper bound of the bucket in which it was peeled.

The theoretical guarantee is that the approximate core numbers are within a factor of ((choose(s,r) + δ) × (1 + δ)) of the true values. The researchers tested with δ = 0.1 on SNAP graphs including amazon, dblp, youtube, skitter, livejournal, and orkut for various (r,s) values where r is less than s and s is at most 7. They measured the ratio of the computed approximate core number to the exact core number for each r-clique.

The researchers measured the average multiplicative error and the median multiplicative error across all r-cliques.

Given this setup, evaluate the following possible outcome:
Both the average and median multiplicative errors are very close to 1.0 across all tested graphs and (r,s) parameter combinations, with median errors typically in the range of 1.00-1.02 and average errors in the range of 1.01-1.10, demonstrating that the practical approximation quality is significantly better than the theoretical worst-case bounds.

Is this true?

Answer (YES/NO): NO